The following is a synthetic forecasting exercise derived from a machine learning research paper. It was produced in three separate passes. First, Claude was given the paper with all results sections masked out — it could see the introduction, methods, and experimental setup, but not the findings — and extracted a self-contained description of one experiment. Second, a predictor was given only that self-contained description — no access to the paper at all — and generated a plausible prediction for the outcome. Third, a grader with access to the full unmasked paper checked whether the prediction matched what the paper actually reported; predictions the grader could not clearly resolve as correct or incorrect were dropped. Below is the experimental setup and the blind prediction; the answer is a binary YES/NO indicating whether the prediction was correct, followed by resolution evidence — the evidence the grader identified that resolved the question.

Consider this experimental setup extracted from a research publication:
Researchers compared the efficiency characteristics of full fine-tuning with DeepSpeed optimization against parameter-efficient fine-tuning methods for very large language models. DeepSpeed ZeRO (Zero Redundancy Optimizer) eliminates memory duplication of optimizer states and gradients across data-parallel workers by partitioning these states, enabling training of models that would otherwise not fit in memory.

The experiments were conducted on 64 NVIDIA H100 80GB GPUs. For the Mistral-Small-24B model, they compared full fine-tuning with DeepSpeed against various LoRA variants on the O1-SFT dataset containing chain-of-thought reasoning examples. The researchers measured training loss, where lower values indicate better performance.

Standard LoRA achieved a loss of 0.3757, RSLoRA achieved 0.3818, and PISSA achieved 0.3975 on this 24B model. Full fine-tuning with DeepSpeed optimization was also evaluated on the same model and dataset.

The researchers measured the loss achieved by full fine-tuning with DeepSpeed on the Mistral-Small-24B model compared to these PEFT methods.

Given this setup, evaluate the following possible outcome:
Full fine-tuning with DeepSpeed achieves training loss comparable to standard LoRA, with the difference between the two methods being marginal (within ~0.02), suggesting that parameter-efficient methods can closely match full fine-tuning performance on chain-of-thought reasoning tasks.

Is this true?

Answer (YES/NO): NO